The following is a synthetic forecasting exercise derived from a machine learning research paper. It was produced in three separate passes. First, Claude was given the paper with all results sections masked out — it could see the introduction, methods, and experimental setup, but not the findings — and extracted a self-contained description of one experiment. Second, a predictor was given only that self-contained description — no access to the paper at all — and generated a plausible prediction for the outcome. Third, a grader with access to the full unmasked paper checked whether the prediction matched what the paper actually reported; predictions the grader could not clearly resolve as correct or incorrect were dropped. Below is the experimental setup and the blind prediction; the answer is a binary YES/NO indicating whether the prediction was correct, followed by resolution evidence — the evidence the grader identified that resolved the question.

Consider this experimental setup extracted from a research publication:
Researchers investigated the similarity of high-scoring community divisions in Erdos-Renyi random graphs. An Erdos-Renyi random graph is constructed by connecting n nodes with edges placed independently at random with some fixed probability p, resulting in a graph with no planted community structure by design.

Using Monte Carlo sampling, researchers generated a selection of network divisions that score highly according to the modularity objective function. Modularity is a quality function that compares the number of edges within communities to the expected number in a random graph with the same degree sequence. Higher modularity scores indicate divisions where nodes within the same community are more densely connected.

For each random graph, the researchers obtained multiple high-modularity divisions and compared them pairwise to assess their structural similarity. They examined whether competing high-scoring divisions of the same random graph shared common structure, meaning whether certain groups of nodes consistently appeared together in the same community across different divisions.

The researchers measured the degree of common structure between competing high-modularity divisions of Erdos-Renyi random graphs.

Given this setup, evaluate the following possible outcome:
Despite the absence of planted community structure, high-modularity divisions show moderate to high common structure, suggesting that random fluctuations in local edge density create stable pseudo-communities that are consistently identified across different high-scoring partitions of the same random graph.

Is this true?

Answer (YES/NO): NO